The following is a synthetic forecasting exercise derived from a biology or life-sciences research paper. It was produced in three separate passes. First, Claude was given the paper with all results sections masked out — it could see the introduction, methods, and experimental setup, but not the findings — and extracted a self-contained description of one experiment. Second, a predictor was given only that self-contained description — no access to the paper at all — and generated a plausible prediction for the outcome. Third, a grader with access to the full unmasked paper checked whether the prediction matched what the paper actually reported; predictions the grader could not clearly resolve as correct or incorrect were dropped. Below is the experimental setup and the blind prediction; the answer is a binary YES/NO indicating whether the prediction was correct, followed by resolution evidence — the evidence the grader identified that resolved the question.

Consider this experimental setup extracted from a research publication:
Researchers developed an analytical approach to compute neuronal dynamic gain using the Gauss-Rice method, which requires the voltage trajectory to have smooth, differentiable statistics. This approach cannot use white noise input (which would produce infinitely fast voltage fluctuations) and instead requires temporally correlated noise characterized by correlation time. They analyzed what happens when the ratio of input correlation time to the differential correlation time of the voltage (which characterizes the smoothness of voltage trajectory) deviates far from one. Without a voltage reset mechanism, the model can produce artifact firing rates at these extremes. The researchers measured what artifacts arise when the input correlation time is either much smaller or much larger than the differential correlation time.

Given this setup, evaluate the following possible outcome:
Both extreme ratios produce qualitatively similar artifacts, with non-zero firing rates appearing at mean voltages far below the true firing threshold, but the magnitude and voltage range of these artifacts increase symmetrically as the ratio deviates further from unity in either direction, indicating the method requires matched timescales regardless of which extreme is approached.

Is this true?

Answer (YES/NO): NO